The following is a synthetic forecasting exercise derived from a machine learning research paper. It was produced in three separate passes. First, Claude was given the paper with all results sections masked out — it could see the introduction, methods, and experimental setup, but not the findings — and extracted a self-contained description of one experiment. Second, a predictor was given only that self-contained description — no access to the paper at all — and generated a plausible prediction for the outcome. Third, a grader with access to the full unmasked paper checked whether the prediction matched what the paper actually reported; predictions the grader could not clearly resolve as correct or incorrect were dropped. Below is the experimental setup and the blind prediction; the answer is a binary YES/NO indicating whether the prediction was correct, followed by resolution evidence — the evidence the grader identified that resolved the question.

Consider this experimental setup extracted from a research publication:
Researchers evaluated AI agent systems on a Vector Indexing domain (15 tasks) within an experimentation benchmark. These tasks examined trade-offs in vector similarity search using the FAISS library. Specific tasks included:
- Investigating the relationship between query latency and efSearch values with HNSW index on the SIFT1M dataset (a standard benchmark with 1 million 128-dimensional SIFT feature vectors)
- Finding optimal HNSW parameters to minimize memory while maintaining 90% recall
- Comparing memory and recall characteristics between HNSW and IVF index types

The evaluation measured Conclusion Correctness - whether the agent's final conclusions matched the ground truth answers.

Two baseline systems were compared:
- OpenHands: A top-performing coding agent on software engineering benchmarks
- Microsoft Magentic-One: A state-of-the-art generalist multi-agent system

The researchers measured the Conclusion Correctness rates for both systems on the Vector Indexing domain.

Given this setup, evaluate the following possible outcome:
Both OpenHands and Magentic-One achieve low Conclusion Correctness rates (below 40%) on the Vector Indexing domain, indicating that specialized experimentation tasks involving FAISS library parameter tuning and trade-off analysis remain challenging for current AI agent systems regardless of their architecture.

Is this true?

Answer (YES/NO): YES